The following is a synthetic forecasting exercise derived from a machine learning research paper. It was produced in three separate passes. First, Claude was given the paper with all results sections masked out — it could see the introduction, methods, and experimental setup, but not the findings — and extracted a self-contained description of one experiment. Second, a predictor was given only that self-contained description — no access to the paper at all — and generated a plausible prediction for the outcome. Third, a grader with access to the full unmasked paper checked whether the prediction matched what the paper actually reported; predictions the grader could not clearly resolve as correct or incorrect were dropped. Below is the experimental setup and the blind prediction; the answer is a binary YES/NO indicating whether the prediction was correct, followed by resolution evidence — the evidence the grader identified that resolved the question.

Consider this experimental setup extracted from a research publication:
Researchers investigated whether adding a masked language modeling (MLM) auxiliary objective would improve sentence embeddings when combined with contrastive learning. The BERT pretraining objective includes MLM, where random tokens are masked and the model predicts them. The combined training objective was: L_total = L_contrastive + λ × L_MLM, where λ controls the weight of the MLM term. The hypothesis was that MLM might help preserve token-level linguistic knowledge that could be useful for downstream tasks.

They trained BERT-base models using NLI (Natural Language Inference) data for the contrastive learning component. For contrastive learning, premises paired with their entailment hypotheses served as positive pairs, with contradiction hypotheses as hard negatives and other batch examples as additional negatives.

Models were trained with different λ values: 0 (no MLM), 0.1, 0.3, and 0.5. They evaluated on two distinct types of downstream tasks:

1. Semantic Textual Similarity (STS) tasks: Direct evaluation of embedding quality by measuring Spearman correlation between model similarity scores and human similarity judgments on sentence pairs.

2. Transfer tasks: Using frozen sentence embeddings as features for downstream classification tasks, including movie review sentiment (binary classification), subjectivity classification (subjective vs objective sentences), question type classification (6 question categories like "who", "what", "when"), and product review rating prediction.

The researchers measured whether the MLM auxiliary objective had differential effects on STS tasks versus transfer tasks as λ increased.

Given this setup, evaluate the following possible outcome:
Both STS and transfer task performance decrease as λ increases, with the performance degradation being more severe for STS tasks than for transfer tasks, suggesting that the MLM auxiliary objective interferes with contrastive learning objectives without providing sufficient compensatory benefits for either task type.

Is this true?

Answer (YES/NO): NO